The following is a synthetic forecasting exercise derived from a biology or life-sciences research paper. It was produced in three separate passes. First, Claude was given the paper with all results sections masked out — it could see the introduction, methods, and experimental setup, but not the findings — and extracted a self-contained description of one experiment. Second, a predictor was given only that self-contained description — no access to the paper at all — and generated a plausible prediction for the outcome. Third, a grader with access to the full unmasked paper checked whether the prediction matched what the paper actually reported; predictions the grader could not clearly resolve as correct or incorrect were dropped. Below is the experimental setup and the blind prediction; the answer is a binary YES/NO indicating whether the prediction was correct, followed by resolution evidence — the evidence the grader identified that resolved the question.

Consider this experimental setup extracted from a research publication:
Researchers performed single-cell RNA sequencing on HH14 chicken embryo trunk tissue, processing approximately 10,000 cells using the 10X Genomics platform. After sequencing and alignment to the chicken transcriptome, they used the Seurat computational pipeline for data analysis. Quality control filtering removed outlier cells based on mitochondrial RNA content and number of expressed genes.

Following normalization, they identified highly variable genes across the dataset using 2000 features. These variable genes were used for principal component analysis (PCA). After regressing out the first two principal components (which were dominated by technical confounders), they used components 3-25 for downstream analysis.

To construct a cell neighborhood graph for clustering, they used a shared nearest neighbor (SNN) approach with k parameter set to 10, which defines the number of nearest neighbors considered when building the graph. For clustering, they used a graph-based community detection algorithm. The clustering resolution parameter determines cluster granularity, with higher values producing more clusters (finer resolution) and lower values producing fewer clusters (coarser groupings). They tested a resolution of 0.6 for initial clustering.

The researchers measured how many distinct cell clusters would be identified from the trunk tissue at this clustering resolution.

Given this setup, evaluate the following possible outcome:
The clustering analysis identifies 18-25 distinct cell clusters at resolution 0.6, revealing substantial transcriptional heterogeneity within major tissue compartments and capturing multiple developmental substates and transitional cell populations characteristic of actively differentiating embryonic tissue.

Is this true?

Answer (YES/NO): NO